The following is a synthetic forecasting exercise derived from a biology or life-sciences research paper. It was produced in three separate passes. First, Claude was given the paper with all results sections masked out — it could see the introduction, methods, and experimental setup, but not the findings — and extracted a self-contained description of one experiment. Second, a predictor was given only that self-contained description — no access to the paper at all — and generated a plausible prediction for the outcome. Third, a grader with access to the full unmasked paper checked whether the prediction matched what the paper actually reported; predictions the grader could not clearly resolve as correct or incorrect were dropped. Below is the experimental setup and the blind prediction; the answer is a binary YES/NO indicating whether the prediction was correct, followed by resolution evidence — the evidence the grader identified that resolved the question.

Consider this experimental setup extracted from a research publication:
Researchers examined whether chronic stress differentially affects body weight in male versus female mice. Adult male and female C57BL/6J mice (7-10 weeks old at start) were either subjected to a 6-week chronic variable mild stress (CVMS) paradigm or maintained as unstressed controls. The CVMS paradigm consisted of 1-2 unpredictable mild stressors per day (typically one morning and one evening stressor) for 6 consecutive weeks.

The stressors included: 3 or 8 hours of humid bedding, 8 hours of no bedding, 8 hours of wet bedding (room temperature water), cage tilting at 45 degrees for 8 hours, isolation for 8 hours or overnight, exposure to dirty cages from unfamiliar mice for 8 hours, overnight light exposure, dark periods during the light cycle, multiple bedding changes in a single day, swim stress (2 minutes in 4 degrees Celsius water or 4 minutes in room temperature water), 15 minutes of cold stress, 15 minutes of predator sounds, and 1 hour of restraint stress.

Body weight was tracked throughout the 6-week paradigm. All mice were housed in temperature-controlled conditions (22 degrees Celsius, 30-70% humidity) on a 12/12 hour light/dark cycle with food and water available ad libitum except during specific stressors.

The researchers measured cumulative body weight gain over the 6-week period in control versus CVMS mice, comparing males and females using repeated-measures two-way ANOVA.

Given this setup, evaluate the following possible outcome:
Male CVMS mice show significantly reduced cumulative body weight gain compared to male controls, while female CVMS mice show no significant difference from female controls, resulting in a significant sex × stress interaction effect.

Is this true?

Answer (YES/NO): NO